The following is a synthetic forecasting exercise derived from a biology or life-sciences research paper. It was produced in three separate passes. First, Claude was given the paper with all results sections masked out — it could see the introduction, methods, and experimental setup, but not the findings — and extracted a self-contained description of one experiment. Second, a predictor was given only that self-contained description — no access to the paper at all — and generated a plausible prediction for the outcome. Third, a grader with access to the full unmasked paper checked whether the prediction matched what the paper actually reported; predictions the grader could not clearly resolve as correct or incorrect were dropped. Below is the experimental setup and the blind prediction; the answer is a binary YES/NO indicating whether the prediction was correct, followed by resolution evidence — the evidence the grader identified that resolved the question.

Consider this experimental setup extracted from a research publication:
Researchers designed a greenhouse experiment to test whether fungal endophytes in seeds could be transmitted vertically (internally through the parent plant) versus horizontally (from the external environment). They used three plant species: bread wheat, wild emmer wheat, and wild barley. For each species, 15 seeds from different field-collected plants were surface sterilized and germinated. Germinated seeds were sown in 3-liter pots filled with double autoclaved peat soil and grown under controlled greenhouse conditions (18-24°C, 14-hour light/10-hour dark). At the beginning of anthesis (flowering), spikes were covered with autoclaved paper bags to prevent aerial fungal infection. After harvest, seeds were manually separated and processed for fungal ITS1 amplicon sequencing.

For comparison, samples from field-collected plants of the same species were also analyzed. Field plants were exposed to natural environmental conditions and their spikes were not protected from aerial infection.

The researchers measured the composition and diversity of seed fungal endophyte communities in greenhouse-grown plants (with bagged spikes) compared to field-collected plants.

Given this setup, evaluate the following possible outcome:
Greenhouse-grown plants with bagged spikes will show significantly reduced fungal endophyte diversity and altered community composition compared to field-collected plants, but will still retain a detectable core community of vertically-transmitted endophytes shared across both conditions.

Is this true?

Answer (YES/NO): NO